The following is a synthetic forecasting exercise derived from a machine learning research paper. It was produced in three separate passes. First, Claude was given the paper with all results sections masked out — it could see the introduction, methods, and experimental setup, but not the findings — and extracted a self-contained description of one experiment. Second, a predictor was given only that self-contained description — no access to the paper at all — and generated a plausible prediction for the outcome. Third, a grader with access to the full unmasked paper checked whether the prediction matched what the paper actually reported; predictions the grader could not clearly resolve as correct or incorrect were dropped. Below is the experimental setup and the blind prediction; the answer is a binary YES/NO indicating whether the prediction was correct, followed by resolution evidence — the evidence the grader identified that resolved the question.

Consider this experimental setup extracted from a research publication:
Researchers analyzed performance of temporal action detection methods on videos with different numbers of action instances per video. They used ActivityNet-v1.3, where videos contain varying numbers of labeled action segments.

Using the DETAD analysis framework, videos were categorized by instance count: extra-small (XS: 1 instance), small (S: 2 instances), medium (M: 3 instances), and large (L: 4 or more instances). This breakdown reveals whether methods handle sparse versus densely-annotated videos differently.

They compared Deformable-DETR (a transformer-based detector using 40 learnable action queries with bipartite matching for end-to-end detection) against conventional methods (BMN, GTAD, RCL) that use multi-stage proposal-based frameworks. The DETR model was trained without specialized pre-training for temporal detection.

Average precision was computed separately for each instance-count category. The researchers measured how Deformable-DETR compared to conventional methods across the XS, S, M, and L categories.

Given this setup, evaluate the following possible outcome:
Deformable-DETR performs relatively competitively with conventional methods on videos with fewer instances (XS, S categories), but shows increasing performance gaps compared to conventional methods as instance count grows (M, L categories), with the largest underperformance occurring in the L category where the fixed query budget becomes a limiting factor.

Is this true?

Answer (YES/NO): NO